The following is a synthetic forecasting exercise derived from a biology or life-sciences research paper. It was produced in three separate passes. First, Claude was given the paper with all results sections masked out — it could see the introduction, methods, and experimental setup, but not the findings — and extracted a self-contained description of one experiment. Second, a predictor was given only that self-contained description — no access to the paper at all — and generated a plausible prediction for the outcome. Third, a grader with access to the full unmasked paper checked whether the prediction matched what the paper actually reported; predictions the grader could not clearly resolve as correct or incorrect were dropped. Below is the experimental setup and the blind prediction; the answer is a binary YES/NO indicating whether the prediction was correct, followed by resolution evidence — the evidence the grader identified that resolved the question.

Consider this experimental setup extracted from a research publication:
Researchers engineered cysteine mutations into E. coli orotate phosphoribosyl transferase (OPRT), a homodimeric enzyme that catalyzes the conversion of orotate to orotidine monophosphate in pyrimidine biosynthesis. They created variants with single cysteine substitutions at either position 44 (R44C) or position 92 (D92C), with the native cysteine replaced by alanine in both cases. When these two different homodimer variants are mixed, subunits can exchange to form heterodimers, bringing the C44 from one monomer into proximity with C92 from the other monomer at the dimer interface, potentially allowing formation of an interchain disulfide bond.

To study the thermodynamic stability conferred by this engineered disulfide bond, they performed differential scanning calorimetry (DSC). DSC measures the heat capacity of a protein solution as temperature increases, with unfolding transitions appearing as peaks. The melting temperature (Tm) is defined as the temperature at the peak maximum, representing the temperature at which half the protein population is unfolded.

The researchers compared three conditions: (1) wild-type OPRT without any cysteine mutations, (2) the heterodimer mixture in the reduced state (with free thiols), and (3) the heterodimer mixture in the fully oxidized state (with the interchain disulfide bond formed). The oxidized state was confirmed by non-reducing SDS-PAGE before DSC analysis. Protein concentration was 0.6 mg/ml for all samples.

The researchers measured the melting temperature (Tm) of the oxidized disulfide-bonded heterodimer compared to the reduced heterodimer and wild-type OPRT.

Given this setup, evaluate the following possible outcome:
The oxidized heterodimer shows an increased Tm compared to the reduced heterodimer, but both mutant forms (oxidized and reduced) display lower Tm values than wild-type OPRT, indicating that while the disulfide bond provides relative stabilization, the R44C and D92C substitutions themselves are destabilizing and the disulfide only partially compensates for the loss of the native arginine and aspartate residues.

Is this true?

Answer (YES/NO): NO